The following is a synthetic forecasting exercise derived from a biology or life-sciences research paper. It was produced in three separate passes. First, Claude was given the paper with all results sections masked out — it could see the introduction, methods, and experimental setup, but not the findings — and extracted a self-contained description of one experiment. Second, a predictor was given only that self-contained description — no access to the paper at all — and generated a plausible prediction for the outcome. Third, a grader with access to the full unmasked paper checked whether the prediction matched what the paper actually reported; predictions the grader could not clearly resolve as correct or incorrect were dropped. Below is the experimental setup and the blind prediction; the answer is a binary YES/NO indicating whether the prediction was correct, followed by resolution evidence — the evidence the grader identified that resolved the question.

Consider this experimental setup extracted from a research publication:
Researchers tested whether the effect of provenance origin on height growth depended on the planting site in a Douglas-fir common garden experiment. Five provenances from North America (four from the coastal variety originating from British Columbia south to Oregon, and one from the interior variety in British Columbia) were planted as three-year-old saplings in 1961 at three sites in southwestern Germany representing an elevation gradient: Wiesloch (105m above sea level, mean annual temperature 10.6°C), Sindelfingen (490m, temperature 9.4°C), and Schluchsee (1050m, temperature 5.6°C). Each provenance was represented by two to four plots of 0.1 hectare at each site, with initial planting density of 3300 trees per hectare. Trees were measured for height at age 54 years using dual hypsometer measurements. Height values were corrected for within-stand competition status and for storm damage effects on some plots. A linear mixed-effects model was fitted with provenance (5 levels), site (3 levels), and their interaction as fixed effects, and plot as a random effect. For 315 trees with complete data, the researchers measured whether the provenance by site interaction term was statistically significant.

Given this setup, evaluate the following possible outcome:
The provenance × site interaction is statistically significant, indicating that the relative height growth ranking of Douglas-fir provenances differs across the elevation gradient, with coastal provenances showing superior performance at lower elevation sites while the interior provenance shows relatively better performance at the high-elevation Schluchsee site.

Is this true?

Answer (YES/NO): NO